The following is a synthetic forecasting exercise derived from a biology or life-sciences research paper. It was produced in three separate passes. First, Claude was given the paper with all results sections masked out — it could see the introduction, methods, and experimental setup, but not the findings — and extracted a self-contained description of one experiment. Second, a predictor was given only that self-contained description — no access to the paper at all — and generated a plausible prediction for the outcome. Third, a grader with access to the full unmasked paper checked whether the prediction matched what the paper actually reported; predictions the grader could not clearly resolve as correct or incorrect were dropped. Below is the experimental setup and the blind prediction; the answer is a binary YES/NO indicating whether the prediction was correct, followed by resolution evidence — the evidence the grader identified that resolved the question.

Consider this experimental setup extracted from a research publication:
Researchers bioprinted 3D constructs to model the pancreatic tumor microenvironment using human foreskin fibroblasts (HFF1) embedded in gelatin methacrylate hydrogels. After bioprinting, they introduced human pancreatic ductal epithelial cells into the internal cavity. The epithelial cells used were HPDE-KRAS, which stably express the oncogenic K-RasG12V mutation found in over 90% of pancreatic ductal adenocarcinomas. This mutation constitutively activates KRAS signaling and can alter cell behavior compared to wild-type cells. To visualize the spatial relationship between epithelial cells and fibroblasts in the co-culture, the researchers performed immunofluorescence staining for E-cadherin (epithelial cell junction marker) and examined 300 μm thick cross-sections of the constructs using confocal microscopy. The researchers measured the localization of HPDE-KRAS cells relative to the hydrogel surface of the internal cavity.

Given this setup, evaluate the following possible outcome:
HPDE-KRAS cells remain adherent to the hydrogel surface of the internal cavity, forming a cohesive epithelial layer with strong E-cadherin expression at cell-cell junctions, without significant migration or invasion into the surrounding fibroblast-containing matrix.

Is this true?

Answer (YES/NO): YES